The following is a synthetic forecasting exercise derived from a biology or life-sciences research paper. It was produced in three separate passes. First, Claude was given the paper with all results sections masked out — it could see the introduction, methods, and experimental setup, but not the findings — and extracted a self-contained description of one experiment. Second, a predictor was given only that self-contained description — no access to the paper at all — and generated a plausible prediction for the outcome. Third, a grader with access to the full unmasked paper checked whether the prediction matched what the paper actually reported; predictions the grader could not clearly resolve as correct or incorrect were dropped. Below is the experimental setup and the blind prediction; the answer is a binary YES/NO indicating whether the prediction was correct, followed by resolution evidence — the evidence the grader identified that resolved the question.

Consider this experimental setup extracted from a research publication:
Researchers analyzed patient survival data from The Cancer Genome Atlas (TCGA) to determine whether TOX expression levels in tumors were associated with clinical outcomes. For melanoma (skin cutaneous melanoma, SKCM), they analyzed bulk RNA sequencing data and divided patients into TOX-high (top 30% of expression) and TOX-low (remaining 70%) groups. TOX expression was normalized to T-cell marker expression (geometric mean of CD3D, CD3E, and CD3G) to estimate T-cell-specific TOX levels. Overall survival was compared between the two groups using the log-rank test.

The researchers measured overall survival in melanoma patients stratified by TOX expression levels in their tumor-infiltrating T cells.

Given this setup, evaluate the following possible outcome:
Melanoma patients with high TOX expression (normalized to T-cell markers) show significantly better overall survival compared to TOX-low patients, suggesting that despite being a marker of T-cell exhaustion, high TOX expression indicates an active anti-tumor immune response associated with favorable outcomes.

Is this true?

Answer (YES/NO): NO